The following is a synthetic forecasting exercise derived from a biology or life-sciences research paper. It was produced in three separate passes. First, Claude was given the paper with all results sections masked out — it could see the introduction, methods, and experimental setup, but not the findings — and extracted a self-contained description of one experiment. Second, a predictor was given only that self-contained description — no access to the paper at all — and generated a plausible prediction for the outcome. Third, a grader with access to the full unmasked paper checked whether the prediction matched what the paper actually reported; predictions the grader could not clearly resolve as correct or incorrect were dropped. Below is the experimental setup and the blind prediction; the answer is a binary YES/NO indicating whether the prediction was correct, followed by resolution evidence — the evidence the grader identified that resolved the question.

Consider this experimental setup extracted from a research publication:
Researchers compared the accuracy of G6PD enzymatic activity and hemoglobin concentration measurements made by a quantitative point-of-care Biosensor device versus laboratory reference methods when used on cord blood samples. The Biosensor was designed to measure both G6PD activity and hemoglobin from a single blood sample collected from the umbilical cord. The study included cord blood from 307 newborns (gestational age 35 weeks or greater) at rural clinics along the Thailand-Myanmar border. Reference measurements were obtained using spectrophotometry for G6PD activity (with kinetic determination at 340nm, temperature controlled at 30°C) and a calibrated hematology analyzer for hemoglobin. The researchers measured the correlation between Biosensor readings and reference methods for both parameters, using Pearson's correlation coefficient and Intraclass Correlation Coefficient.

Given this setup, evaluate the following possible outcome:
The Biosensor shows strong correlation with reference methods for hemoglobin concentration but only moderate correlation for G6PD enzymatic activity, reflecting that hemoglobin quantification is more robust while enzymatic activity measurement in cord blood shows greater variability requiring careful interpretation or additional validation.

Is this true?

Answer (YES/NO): NO